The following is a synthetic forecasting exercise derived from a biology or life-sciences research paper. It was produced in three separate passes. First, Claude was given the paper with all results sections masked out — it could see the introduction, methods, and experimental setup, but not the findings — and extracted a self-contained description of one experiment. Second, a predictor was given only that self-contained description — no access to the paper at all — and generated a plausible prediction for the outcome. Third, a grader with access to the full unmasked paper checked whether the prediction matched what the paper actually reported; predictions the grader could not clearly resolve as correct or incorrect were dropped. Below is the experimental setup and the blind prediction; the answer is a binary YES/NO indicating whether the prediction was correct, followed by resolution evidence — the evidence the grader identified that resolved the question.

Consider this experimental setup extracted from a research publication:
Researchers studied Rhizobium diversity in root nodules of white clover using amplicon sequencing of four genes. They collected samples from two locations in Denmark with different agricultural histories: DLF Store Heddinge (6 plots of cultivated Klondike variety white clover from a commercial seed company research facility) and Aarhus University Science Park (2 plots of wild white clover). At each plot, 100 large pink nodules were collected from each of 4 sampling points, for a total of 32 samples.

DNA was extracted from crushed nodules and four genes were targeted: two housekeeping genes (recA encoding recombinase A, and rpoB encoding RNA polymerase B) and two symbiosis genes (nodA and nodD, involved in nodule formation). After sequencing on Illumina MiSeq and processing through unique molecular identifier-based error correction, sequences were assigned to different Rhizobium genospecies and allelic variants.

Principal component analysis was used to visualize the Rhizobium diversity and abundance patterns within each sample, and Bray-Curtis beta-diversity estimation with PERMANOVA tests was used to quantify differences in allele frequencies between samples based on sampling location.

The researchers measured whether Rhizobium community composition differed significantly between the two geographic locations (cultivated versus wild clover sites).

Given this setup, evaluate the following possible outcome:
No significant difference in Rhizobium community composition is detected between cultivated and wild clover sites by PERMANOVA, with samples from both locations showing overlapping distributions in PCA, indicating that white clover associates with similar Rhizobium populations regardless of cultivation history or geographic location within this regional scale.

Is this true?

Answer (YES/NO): NO